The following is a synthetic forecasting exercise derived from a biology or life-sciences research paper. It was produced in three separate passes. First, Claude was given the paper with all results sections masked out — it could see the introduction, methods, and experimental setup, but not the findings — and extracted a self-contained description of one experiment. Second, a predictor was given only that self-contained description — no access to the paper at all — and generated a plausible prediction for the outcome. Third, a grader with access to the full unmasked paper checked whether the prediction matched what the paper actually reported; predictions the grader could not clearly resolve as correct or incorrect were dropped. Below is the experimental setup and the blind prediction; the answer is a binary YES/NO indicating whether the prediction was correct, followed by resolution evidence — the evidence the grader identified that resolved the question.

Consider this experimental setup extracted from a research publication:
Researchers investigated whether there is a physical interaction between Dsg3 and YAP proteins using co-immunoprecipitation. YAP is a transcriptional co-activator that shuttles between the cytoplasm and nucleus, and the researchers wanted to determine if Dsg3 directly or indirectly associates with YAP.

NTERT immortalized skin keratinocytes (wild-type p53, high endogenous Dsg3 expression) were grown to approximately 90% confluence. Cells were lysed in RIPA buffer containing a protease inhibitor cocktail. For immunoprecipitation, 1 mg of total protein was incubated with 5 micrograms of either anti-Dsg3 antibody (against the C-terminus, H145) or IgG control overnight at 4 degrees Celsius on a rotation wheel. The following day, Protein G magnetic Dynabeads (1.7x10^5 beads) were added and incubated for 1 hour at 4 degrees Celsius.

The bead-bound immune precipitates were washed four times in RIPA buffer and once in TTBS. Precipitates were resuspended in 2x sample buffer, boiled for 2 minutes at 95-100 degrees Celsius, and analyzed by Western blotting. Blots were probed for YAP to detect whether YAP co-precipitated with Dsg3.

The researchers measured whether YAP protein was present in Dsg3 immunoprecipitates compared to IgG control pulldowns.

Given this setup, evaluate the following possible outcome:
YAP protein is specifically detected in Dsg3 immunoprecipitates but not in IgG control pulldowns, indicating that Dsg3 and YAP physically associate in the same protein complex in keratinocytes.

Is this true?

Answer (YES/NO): NO